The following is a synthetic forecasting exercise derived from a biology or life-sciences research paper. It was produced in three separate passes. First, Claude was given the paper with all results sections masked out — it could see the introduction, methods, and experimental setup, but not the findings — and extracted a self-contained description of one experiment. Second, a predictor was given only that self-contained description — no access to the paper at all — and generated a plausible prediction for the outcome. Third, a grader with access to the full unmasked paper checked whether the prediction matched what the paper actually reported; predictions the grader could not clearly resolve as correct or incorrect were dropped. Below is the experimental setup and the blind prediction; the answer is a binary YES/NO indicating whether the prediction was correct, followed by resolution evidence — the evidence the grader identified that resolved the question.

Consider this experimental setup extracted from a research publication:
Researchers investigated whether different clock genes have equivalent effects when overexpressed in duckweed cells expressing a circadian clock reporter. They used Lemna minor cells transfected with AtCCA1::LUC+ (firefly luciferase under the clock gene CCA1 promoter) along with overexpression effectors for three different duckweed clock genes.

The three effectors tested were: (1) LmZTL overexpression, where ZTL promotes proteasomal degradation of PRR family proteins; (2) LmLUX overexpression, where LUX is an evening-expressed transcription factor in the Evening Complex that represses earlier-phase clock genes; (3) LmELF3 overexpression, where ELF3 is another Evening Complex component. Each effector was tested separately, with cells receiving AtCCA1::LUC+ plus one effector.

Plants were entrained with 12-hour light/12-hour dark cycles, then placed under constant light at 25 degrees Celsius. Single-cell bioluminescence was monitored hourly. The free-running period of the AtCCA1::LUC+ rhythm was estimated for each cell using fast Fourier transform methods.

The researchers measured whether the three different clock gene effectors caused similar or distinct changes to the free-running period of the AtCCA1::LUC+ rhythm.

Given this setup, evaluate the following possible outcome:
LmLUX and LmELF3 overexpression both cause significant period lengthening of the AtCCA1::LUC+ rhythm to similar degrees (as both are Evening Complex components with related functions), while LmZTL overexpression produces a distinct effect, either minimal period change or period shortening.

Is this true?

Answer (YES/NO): NO